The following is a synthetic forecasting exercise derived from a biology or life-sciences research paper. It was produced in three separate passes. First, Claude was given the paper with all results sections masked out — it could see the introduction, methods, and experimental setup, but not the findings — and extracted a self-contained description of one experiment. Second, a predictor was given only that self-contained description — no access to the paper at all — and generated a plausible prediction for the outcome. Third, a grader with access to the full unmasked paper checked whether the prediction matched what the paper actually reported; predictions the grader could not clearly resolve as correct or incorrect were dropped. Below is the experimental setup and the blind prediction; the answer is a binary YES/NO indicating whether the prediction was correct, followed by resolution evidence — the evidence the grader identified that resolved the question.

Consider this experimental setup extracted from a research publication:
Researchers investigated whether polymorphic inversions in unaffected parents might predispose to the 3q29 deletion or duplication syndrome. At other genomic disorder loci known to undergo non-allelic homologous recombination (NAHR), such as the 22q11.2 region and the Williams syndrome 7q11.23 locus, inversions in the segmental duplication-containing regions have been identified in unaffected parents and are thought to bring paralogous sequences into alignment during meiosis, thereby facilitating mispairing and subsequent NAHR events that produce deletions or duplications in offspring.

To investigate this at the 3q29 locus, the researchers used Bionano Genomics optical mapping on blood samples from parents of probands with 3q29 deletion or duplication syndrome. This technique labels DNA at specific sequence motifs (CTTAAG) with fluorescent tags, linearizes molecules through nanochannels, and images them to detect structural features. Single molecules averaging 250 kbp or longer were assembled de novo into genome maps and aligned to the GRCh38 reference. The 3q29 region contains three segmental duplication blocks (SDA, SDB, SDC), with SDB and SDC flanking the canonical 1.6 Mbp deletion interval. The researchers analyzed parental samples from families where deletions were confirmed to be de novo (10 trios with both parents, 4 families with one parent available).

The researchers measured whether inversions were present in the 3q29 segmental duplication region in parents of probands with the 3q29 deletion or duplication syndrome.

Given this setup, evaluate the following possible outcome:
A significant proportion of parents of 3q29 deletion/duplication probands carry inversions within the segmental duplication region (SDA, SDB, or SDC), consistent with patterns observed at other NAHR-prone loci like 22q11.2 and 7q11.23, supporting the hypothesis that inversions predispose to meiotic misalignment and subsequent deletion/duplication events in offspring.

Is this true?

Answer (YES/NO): NO